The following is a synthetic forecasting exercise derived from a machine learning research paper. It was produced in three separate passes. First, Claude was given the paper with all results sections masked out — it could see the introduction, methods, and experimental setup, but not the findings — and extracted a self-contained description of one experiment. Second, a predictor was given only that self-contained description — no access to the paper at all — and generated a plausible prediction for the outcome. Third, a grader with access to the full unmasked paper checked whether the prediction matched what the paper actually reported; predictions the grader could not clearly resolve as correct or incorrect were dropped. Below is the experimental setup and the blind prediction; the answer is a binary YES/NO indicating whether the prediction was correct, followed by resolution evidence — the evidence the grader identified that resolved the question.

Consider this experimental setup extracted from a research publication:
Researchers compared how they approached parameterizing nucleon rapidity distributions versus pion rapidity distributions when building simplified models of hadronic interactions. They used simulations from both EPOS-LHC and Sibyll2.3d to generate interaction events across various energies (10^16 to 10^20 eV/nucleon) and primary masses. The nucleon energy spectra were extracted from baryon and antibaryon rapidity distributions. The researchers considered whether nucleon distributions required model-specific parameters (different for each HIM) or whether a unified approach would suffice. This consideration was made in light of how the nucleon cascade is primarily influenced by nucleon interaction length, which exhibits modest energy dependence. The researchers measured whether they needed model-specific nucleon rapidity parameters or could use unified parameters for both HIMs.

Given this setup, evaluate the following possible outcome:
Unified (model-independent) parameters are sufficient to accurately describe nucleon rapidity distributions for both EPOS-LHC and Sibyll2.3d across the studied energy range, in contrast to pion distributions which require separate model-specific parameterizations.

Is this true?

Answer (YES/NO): YES